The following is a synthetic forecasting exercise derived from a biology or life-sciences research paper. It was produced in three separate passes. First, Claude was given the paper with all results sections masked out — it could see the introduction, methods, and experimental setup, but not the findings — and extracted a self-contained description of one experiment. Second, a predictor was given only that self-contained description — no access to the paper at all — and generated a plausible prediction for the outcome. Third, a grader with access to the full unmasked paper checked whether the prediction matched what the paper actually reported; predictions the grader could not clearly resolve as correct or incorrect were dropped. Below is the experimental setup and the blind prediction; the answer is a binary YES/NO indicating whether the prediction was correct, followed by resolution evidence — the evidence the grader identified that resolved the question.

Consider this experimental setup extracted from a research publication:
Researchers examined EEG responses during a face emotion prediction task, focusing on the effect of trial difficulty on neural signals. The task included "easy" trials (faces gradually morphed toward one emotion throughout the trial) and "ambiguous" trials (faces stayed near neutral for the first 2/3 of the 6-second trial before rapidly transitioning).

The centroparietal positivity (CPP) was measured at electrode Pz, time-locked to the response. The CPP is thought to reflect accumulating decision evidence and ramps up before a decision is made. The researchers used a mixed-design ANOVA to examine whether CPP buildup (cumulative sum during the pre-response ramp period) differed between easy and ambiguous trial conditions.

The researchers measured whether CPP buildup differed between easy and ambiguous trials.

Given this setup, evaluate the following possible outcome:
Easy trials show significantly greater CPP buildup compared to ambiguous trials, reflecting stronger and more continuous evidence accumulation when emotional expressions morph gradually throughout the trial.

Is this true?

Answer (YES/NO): NO